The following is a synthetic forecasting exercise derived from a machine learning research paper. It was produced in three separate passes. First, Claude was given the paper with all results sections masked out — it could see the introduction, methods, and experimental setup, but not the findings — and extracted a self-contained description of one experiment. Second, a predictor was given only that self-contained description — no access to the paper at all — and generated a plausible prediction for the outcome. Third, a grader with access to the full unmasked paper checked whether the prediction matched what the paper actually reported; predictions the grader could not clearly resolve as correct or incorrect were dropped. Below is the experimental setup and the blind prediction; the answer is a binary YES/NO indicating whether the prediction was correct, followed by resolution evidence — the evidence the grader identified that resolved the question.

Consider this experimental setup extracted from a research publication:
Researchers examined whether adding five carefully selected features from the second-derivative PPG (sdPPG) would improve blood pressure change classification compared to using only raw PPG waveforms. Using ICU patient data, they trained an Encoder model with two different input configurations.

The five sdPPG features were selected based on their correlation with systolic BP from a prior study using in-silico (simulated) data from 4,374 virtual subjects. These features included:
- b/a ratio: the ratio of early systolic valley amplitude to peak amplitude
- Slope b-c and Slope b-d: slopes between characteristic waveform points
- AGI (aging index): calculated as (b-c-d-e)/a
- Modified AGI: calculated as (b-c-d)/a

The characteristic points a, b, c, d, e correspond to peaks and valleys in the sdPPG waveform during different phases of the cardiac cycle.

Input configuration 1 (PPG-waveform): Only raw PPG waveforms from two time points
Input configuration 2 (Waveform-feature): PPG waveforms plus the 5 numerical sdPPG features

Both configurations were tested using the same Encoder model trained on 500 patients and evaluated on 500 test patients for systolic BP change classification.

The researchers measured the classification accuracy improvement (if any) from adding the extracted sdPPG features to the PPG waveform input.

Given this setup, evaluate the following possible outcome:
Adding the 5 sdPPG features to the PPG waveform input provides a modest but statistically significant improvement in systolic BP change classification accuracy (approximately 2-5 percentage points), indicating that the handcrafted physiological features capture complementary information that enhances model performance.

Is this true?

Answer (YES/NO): NO